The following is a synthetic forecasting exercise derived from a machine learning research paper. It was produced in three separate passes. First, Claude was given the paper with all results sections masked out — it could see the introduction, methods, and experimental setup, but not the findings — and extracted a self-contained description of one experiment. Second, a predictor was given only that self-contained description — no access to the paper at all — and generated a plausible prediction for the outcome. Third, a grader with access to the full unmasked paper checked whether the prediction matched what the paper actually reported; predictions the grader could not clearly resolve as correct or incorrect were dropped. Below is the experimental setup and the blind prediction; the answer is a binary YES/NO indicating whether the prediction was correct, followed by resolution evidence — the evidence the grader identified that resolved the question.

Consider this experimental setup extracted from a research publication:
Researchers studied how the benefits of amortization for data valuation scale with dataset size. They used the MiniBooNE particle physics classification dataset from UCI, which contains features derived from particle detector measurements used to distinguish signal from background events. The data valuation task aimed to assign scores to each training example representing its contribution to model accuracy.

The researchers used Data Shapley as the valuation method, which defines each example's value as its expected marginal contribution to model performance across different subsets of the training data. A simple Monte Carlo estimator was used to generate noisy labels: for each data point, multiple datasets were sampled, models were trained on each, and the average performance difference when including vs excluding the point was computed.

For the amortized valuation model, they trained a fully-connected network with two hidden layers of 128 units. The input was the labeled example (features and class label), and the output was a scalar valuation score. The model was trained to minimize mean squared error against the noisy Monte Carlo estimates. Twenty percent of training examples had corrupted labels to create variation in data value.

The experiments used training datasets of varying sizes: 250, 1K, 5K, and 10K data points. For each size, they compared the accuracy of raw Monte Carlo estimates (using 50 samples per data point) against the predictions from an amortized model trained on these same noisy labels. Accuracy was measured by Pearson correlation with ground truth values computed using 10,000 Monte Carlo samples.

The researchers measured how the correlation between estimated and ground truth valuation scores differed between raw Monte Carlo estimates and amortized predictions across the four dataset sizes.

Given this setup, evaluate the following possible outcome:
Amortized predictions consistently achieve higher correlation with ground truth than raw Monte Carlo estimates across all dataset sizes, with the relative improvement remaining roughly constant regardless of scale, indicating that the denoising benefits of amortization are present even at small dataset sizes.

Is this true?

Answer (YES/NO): NO